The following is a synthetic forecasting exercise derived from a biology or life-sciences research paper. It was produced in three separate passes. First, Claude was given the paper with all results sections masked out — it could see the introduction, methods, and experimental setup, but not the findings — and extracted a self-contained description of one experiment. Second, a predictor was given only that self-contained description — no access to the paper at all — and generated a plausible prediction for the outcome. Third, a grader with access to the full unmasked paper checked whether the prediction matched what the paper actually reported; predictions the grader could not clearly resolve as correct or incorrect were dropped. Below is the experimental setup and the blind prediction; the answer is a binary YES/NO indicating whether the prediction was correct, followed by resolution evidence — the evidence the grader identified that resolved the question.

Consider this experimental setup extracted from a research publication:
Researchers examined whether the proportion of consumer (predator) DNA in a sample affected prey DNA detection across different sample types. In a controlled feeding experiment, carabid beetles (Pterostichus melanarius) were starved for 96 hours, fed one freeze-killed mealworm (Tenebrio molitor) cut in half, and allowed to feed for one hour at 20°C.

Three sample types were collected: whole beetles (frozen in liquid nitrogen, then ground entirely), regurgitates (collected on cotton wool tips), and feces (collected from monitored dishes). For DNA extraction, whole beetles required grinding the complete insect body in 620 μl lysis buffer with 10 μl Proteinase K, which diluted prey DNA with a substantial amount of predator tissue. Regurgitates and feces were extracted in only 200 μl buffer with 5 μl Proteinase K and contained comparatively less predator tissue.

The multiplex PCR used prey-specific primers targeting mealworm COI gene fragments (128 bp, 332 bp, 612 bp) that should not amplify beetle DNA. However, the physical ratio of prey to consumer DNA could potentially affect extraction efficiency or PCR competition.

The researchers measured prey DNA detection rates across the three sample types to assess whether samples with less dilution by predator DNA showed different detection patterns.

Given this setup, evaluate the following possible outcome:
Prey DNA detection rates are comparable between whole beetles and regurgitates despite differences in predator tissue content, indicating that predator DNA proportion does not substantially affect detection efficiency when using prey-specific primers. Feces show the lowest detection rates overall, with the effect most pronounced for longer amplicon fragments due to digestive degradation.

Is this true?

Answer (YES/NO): YES